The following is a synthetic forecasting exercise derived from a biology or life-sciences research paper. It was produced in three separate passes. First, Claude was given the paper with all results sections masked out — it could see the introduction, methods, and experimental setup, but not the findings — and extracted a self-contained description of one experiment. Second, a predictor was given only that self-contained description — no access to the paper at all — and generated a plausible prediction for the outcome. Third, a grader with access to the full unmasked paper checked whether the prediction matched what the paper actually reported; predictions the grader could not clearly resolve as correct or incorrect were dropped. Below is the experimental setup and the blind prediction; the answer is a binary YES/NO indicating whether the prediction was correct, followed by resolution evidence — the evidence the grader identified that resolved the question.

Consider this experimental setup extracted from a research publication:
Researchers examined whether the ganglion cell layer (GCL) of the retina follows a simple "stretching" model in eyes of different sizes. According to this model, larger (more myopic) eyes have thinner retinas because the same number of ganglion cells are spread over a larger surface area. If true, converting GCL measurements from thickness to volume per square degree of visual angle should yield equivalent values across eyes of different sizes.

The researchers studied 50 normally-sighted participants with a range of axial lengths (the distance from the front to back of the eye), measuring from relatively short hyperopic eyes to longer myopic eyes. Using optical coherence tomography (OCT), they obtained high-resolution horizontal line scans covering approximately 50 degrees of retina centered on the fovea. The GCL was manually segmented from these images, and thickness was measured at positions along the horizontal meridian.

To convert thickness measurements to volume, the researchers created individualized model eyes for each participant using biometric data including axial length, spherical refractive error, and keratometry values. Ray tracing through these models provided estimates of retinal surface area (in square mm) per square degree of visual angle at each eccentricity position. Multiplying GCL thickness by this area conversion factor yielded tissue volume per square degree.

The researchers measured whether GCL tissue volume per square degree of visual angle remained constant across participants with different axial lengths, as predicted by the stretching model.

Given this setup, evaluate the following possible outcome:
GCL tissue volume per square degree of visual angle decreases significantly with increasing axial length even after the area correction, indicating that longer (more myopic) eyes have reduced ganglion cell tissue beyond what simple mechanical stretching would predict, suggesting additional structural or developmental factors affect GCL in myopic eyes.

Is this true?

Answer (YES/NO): NO